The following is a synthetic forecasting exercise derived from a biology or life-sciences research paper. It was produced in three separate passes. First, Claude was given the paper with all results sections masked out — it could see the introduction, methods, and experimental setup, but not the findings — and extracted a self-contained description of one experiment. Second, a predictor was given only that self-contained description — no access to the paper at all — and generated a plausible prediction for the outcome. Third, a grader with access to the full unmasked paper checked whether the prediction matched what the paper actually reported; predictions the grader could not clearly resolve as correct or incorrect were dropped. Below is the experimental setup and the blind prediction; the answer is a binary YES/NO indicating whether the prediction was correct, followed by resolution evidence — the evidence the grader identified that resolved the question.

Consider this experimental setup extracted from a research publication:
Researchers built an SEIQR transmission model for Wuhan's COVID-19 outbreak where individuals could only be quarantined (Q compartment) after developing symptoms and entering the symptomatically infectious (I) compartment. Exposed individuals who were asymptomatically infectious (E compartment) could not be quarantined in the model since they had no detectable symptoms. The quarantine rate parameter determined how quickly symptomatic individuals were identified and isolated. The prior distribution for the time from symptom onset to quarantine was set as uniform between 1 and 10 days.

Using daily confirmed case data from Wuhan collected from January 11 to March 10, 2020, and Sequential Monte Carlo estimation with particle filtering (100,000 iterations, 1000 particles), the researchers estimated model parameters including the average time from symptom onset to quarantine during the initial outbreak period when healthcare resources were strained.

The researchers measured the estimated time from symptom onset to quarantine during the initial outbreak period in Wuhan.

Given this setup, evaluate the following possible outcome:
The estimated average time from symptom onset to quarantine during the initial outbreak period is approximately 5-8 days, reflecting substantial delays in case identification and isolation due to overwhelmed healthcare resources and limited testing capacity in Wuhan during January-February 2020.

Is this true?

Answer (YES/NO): YES